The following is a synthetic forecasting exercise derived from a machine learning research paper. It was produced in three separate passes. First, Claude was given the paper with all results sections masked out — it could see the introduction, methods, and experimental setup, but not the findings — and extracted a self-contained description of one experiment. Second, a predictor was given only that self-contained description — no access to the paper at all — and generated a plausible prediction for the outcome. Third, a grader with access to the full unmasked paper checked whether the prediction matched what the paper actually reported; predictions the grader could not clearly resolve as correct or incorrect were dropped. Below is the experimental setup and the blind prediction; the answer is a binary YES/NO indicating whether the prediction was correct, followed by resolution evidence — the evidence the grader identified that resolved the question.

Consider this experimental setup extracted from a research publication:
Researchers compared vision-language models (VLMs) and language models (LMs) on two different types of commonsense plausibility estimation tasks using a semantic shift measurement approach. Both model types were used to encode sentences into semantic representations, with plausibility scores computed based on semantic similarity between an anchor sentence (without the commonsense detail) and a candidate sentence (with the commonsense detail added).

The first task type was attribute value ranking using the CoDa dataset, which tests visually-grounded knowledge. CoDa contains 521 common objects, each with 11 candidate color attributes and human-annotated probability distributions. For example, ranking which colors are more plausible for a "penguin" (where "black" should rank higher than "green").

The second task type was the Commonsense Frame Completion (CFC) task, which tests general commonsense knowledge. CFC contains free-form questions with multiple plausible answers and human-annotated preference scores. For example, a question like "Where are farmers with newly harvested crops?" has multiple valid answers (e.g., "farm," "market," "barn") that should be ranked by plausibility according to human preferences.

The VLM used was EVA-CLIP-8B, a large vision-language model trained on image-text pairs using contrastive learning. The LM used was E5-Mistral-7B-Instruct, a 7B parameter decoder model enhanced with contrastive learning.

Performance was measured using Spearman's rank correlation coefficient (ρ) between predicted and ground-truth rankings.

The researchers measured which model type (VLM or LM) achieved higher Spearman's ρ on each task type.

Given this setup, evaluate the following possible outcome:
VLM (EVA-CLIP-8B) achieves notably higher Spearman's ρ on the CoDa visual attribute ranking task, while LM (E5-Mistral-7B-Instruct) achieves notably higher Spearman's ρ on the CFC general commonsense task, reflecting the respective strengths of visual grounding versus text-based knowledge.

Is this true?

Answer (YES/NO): YES